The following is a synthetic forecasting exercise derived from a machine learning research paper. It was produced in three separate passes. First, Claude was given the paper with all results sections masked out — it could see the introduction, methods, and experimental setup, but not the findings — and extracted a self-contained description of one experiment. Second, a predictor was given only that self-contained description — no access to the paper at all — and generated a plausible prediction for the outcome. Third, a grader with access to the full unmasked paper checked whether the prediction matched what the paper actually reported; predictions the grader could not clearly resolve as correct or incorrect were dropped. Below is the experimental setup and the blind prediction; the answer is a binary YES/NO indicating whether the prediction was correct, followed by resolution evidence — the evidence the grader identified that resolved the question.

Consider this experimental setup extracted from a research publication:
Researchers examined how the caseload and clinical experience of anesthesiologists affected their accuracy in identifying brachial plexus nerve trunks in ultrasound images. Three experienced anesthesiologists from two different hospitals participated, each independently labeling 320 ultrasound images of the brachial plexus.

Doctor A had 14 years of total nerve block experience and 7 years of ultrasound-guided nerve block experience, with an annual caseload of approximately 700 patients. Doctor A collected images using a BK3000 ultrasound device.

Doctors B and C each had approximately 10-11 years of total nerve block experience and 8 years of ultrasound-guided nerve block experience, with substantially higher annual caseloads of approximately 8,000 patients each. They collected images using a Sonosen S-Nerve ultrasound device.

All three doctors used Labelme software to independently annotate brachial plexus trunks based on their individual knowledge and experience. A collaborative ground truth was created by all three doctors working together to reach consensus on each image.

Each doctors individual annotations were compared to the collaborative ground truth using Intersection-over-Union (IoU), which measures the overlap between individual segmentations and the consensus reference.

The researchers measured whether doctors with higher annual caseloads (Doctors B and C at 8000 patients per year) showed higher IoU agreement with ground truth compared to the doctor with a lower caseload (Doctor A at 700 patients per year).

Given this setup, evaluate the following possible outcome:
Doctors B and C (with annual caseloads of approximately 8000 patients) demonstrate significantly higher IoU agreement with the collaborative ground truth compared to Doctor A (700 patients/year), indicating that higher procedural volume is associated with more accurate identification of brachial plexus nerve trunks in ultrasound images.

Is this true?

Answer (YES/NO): NO